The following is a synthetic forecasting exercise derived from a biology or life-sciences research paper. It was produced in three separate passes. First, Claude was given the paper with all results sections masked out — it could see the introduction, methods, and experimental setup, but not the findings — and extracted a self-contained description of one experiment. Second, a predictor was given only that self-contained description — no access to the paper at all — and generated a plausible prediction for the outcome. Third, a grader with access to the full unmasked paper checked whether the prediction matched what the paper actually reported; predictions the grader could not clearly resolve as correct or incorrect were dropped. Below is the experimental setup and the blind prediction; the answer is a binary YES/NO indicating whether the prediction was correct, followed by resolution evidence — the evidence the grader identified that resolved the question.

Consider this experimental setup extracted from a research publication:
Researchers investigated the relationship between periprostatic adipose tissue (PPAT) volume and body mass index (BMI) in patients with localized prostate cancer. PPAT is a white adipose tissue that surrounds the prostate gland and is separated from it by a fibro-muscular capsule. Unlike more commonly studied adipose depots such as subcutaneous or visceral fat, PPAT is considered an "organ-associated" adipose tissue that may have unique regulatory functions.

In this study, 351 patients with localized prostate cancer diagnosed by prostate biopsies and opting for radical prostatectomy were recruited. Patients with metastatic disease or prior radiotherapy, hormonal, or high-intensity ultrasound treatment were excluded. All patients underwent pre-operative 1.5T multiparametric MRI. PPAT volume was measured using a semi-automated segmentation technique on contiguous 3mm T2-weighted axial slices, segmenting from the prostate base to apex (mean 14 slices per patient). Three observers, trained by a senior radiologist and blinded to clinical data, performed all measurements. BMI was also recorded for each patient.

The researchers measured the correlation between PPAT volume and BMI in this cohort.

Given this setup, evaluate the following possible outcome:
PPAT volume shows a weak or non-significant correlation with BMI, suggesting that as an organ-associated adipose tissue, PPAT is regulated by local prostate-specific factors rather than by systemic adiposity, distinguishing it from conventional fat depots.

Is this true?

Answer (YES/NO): YES